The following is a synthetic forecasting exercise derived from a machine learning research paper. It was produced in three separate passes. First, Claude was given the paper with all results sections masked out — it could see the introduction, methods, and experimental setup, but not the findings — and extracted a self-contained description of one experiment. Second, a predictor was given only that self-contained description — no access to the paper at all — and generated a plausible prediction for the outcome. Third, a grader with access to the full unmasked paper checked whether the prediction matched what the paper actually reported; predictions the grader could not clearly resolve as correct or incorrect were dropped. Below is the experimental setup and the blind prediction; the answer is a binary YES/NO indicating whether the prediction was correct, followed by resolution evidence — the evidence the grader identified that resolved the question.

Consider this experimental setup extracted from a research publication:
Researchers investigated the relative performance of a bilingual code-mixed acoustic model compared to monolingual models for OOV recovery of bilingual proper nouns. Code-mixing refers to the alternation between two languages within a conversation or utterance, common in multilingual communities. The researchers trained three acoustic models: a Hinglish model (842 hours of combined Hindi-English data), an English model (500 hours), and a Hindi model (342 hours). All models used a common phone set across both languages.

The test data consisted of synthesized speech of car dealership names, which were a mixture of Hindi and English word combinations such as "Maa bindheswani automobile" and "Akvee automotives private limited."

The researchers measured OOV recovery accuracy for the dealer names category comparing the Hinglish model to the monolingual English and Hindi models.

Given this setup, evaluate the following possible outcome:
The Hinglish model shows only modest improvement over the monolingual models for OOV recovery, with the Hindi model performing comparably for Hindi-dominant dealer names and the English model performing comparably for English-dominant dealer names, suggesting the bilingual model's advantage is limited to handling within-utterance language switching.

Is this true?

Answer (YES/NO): NO